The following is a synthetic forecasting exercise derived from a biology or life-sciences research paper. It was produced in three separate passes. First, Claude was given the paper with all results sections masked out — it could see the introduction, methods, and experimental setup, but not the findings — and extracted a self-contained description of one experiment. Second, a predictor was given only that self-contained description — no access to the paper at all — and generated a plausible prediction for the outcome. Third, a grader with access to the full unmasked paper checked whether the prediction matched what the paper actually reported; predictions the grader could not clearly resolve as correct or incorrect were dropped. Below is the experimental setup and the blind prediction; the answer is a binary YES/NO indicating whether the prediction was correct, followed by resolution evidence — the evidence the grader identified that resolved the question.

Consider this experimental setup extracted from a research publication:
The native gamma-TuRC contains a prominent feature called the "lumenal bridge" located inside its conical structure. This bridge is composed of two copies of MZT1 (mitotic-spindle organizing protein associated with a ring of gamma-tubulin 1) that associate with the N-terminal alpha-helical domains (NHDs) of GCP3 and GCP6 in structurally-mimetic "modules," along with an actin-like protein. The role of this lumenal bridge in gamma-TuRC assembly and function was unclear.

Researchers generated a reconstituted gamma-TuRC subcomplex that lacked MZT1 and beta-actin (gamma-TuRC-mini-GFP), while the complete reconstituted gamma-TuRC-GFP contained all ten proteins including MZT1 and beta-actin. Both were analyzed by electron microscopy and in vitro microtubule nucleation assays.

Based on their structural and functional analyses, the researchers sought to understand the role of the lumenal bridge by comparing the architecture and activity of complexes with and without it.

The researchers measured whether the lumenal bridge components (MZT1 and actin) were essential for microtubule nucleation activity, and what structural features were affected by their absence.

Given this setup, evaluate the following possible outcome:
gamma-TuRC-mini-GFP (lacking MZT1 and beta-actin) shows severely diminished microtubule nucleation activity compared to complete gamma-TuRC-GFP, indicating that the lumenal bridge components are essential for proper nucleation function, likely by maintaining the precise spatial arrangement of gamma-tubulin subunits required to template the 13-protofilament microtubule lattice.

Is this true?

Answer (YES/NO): NO